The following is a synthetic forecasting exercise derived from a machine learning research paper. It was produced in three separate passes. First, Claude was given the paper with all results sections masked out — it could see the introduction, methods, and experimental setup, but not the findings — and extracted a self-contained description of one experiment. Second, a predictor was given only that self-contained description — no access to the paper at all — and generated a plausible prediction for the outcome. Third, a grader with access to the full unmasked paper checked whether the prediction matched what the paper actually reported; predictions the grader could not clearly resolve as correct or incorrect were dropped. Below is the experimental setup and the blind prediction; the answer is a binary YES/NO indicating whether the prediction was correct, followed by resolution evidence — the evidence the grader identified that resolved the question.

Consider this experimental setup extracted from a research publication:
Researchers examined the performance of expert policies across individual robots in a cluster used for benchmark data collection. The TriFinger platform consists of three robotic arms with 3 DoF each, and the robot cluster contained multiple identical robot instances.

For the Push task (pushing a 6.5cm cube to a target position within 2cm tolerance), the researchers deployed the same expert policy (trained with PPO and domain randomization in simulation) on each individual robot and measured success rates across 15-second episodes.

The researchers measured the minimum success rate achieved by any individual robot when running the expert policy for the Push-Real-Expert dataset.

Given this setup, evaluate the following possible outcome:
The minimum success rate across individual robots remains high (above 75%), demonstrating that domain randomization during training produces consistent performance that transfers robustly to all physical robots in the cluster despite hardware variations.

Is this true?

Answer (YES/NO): YES